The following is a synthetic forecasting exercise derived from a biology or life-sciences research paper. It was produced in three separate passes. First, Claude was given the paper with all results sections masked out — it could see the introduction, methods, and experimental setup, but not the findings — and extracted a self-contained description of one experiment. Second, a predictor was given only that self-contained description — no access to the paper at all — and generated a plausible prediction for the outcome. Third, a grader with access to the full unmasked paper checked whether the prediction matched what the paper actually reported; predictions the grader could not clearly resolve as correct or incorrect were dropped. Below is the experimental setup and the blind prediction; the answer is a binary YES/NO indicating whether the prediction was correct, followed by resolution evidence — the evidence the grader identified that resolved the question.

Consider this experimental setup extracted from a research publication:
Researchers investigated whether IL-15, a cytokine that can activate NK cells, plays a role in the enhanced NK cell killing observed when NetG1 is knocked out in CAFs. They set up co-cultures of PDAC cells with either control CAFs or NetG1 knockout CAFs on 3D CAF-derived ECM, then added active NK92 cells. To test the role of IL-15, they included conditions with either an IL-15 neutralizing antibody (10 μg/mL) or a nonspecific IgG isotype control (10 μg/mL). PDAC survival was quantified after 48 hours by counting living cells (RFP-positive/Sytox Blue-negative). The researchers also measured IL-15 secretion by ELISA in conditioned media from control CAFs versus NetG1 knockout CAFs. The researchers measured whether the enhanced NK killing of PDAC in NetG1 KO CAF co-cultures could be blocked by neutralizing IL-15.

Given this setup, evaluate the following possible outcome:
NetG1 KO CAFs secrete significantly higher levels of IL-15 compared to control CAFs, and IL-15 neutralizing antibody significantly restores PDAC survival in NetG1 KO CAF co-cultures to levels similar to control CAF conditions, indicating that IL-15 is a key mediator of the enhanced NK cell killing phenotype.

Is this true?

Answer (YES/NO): NO